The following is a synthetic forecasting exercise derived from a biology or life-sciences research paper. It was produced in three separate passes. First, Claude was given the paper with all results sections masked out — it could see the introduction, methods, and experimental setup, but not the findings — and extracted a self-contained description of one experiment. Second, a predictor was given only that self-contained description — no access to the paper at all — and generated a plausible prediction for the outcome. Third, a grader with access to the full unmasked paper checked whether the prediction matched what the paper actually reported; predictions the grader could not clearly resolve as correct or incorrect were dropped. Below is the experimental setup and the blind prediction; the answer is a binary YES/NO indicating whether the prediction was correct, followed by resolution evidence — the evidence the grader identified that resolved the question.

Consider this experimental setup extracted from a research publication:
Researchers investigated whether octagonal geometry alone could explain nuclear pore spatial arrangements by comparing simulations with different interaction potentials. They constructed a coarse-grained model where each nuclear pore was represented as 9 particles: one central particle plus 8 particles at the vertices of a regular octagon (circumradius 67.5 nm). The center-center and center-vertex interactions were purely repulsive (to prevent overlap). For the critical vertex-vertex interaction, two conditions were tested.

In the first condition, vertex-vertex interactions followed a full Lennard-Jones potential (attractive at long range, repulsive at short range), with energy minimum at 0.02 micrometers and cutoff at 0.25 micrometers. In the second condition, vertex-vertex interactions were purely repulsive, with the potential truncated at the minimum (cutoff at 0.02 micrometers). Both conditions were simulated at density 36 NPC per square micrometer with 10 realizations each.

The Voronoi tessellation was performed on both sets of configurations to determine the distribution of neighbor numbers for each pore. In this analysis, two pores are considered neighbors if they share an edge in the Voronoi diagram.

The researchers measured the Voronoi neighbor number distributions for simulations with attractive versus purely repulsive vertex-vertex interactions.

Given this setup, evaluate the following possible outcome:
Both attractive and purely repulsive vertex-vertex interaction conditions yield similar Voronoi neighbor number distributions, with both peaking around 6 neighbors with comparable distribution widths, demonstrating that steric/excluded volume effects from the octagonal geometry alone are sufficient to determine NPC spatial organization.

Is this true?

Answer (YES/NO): YES